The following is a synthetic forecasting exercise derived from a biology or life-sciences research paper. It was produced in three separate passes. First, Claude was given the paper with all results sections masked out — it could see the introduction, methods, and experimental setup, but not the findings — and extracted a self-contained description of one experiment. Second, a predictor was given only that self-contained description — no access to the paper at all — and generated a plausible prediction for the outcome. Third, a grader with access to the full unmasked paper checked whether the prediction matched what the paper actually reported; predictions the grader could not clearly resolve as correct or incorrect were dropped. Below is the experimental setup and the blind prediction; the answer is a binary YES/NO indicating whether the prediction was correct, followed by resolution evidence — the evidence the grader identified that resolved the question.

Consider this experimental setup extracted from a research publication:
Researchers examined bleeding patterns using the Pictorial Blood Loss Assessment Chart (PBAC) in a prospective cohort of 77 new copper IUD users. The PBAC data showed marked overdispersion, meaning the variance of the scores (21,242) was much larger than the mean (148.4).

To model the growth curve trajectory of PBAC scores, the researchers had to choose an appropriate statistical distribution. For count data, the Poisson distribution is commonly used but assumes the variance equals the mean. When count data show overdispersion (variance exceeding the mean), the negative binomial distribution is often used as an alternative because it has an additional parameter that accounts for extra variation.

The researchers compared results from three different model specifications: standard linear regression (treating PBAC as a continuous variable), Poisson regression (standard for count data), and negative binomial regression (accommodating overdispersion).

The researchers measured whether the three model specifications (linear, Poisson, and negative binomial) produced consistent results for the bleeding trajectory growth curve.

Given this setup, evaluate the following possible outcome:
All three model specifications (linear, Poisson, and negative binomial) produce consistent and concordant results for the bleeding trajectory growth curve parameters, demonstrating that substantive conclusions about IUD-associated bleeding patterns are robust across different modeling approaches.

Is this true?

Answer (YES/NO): YES